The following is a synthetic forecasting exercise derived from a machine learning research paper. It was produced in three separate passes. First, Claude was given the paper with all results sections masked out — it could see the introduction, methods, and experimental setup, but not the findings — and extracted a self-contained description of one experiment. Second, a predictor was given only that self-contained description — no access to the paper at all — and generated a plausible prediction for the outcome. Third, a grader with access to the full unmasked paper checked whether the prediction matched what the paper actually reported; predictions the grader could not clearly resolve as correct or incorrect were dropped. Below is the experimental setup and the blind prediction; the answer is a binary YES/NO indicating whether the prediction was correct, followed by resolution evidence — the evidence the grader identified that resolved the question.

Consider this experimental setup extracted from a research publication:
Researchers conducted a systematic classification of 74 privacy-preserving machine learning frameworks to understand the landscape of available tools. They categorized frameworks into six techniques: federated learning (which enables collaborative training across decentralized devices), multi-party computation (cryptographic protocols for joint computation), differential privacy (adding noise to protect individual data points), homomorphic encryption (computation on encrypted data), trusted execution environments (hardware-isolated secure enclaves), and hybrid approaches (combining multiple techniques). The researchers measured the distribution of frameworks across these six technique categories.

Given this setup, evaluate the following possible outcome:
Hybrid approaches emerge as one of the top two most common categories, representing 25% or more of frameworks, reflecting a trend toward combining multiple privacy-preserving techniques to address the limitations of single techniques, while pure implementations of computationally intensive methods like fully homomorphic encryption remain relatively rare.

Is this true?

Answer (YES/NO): NO